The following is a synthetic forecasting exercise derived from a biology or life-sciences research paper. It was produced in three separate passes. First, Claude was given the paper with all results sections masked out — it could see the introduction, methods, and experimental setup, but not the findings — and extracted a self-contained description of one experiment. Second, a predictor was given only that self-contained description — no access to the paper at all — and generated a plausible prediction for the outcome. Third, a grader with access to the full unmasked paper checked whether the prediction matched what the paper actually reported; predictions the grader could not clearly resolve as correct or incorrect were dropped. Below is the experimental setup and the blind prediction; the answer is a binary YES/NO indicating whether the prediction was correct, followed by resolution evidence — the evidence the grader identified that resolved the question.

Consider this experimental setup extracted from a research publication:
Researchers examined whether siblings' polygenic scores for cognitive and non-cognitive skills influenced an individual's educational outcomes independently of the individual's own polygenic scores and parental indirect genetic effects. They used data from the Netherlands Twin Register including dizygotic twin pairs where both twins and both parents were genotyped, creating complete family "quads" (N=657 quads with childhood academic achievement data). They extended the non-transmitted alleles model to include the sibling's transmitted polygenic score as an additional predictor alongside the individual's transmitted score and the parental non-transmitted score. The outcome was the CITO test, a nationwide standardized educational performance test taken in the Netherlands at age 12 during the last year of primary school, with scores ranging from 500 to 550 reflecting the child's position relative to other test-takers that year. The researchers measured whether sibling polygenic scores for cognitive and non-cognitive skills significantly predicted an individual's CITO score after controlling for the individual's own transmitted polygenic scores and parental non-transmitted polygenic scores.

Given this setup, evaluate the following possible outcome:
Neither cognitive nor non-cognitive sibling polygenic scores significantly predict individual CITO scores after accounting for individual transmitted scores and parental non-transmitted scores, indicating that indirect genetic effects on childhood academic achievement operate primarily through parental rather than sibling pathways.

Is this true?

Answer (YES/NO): YES